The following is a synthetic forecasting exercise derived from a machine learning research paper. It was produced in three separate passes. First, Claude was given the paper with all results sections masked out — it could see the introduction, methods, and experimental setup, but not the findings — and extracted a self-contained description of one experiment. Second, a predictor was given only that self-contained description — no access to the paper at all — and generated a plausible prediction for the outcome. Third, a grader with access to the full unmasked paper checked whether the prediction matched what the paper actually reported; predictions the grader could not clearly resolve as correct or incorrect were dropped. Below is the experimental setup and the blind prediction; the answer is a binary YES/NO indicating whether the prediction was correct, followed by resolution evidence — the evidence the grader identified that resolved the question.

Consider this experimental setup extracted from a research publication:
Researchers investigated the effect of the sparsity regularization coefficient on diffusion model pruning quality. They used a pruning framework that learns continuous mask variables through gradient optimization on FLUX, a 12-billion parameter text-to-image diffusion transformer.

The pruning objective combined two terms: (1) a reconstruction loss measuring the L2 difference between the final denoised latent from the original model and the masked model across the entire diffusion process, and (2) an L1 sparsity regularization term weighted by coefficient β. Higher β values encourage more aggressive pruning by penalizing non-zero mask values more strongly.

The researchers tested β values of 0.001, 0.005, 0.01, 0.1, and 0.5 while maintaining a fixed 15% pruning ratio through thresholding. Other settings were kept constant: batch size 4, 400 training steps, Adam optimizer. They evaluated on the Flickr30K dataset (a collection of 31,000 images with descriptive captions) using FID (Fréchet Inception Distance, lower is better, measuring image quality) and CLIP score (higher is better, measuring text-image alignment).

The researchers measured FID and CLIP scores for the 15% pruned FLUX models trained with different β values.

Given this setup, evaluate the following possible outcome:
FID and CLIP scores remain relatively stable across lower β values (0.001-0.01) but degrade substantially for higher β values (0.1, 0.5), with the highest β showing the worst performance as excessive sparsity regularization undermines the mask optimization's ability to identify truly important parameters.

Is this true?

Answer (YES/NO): YES